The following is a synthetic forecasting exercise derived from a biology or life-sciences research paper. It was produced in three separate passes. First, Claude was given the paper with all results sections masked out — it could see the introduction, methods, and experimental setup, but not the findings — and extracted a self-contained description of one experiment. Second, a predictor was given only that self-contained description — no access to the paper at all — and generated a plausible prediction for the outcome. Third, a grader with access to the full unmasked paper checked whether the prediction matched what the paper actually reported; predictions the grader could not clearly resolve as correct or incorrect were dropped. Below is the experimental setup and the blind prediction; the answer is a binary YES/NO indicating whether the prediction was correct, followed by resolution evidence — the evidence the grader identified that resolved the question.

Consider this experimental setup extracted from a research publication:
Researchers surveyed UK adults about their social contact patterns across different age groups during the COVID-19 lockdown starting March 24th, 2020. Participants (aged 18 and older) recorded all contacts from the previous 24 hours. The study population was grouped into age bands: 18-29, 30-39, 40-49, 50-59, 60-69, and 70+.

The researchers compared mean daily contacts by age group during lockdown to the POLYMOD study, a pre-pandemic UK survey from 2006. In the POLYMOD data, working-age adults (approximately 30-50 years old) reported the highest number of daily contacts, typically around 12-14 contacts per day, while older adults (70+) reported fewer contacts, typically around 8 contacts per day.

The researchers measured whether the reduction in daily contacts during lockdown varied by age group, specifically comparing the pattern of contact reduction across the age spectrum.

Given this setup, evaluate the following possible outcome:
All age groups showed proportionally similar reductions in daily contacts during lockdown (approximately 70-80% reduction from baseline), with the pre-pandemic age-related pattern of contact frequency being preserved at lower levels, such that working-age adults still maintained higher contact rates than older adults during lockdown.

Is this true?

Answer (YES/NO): YES